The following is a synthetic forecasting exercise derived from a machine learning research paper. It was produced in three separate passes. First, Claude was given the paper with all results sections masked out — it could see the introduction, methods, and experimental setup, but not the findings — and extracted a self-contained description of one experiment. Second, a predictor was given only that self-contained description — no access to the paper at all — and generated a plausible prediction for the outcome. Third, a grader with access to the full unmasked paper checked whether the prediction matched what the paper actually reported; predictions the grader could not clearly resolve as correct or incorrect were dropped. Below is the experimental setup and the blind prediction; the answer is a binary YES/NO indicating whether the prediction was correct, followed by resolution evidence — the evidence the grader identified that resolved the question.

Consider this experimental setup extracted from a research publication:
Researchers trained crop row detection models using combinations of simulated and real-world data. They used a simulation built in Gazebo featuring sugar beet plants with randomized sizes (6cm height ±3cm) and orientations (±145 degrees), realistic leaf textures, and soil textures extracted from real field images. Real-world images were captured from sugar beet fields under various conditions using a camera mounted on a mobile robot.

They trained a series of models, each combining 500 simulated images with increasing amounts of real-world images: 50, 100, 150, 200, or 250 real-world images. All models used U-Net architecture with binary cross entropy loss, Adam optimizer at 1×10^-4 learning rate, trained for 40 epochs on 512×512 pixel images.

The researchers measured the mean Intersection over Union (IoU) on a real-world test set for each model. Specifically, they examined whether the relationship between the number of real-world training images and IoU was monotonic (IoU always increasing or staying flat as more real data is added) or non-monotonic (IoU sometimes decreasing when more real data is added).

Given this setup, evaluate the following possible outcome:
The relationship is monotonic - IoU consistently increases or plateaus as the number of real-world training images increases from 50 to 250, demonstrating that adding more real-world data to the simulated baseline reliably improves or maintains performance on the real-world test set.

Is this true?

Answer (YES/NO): NO